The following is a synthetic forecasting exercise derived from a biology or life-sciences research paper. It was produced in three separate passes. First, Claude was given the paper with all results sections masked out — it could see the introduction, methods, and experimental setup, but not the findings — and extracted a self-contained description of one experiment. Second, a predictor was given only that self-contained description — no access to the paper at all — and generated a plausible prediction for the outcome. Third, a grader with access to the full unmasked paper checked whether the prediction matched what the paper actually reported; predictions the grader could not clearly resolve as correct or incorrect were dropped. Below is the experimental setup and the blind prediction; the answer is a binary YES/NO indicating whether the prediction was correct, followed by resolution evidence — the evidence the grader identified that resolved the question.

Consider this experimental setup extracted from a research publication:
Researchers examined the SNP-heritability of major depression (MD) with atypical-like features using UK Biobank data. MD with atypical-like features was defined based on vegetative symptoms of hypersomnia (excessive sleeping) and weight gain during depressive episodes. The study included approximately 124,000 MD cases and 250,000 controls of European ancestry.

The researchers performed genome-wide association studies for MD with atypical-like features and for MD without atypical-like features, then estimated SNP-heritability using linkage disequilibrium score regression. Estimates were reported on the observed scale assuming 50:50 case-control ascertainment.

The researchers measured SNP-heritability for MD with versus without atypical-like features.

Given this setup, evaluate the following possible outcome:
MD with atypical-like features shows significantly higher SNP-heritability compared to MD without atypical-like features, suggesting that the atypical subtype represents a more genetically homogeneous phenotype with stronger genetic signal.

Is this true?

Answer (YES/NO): YES